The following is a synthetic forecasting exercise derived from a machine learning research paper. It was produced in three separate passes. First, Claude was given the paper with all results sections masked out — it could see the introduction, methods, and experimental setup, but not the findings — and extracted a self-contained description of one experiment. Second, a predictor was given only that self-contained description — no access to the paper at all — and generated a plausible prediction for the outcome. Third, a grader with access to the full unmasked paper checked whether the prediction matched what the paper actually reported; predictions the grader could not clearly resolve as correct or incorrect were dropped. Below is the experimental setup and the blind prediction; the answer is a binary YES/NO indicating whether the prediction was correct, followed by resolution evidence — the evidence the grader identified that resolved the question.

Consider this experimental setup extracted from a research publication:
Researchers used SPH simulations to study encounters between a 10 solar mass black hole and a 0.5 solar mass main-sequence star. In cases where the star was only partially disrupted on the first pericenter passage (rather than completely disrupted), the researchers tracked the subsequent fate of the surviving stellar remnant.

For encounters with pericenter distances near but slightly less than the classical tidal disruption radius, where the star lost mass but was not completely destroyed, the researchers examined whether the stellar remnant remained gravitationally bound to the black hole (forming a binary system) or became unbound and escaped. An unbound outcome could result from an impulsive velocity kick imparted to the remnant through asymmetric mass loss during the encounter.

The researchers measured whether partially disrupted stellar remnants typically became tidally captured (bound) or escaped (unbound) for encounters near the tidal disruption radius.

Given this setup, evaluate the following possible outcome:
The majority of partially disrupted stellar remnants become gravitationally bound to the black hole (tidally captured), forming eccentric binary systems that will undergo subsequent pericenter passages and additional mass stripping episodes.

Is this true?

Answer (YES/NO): NO